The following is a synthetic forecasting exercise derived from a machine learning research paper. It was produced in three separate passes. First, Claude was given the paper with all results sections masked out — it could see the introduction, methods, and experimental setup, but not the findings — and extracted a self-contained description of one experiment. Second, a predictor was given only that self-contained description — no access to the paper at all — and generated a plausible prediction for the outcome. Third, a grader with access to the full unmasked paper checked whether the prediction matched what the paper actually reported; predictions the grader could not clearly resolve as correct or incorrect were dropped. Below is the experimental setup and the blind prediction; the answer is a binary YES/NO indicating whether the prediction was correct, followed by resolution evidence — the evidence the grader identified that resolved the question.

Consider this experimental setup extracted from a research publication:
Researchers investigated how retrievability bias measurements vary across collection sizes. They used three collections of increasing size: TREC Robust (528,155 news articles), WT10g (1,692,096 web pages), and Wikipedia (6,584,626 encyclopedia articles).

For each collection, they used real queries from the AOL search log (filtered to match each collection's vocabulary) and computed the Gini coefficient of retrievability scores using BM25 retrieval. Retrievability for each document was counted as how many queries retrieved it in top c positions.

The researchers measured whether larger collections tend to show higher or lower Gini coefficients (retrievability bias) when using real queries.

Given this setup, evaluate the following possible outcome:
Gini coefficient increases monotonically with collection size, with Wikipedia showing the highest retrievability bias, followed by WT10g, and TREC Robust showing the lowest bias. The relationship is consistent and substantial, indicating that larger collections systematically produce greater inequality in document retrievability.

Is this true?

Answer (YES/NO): YES